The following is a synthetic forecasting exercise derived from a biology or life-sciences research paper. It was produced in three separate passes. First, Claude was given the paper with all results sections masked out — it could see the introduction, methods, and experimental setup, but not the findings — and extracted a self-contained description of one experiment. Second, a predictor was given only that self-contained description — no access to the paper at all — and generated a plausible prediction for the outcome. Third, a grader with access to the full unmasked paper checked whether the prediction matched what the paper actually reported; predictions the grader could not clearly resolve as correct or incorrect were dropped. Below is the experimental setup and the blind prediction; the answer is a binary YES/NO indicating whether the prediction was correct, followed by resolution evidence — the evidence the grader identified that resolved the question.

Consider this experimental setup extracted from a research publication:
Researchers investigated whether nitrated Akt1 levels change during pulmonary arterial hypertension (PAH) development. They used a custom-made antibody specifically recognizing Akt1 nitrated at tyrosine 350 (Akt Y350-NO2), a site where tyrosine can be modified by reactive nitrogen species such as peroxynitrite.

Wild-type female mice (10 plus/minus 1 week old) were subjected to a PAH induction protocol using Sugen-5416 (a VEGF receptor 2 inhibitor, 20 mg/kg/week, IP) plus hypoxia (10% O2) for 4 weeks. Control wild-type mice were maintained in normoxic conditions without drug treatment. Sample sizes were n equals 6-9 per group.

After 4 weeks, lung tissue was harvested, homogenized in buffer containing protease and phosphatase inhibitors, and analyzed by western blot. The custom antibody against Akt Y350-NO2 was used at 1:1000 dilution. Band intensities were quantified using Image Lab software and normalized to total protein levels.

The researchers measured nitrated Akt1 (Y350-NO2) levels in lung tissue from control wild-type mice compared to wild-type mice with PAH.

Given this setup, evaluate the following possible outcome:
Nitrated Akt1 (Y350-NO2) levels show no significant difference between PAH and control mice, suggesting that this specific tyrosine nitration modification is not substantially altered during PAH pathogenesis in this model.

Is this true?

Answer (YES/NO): NO